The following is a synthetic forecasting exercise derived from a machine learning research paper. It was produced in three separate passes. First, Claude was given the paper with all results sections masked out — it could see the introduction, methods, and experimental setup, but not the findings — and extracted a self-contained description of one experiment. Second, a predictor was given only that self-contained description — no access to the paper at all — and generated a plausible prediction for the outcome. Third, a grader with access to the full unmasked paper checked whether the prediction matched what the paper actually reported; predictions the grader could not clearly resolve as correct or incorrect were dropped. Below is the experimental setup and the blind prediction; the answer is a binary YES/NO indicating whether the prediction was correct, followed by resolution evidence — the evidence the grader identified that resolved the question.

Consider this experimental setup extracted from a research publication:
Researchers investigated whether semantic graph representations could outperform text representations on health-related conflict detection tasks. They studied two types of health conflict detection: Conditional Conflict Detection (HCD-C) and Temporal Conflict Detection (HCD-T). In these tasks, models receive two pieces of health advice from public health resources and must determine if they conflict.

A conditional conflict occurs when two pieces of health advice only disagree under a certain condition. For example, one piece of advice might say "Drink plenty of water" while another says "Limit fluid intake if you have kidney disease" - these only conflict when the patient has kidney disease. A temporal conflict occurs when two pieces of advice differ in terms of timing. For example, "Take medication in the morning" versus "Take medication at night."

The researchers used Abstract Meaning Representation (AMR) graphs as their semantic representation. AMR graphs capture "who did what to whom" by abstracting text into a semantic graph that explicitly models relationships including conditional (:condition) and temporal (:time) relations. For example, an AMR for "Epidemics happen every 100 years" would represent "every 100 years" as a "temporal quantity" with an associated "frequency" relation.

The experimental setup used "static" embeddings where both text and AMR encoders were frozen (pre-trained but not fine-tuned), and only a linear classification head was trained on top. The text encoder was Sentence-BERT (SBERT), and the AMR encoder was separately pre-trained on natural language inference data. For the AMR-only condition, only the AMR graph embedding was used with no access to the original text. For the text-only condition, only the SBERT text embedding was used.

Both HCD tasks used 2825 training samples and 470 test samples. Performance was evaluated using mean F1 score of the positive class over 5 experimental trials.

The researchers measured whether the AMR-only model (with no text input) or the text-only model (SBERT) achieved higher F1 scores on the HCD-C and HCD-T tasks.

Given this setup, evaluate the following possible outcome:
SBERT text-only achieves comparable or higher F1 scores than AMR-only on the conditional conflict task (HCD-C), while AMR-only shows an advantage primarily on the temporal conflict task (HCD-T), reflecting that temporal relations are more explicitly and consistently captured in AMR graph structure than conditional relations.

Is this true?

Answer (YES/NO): NO